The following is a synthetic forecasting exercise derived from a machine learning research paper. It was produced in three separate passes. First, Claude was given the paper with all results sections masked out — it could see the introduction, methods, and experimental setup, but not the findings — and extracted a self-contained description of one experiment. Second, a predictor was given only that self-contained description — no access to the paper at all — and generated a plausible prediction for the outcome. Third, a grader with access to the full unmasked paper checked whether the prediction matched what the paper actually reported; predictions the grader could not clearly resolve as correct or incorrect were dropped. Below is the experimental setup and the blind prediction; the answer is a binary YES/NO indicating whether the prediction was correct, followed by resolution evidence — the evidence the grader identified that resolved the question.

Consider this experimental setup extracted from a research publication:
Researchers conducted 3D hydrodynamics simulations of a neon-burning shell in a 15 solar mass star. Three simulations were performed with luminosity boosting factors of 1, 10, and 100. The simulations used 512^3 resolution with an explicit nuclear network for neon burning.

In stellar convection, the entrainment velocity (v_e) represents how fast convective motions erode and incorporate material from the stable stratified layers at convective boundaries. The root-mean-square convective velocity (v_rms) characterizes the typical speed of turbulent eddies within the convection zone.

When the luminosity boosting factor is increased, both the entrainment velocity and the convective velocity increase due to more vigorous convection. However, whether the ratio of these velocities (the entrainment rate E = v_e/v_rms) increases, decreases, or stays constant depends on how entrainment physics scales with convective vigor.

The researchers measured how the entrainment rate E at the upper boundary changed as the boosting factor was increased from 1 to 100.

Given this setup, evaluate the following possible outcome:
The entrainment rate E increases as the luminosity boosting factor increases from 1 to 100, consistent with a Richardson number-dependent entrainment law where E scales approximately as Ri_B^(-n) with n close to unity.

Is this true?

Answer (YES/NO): YES